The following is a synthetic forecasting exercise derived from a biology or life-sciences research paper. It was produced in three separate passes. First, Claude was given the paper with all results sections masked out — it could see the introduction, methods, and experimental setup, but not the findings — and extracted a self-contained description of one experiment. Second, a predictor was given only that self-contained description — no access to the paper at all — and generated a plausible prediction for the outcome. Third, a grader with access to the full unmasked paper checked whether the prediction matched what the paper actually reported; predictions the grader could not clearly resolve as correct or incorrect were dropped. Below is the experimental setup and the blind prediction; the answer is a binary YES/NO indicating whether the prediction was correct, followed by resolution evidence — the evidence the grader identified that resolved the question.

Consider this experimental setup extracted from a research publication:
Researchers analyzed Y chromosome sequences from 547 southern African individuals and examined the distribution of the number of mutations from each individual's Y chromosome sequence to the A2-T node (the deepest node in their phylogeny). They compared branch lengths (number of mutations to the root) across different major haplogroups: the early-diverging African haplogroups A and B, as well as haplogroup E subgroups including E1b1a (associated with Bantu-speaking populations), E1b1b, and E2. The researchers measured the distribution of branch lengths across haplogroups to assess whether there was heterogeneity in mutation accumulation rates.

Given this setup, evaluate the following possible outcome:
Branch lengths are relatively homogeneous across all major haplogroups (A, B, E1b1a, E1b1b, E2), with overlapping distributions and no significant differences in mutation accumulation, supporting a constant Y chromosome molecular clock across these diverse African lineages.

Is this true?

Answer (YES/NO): NO